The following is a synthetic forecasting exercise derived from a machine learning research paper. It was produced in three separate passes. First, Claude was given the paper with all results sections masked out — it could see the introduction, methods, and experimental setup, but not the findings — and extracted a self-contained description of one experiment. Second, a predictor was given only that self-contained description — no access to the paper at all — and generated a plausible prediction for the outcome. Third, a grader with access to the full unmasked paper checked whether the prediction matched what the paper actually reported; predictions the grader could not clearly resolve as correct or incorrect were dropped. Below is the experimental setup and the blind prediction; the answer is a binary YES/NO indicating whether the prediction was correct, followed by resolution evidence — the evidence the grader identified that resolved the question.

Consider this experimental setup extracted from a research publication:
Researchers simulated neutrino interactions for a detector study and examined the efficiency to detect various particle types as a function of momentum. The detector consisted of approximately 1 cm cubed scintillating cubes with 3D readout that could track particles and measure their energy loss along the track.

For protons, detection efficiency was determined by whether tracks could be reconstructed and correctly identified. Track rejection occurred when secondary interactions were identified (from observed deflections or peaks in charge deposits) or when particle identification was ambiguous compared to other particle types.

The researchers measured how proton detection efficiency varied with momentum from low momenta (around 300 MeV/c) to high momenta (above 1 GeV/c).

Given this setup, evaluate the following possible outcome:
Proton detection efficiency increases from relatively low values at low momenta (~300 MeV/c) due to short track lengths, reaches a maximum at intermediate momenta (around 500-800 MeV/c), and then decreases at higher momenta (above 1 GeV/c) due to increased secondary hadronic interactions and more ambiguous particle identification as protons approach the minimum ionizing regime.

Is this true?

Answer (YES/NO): NO